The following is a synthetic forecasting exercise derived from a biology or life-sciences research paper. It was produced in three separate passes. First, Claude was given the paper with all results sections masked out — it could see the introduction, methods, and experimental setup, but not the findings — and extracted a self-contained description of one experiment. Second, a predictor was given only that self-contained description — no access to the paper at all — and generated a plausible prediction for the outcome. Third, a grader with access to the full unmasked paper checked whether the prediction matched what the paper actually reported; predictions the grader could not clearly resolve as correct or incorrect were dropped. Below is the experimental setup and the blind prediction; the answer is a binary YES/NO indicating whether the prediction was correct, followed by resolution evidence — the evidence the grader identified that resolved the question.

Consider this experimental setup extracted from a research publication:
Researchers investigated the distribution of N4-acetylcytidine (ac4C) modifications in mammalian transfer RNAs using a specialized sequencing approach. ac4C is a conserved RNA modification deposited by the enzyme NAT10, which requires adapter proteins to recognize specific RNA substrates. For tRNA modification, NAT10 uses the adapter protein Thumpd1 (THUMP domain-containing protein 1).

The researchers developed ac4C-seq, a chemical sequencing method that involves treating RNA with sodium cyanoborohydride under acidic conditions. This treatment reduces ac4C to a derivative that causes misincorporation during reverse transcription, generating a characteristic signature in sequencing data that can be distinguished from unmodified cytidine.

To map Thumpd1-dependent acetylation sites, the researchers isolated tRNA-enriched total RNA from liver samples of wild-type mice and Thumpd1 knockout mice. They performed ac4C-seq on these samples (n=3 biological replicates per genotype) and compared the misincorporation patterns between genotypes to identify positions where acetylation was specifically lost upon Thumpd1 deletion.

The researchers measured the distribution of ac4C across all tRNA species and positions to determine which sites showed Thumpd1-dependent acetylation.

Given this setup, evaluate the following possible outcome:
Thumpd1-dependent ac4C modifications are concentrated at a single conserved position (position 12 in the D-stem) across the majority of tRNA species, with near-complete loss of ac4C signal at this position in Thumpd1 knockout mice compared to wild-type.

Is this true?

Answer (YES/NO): NO